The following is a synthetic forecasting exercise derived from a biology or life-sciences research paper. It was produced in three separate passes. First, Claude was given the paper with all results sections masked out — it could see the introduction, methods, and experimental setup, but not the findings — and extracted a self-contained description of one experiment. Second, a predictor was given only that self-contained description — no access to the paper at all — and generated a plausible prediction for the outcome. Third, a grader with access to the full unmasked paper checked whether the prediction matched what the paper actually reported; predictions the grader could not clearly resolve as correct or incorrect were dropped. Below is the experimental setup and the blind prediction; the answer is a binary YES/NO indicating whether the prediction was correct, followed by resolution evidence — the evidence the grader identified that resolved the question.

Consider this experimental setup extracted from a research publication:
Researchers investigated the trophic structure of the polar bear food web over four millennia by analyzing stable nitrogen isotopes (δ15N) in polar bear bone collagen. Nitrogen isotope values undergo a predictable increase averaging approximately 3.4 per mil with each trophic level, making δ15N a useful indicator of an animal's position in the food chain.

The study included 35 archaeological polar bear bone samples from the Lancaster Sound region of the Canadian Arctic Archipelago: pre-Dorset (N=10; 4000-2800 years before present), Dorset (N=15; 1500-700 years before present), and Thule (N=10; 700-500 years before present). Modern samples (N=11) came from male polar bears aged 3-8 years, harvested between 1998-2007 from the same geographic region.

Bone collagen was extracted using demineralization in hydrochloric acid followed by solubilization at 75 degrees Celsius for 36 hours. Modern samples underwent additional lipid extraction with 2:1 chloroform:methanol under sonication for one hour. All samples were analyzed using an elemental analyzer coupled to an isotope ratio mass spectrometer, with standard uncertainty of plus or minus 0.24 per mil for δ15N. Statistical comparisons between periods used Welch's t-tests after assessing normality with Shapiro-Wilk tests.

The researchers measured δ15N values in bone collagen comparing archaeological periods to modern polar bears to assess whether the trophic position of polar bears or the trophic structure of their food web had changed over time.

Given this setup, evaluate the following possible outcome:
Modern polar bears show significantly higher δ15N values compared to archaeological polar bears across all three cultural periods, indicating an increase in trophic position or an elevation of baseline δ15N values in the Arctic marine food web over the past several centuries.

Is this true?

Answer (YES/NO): NO